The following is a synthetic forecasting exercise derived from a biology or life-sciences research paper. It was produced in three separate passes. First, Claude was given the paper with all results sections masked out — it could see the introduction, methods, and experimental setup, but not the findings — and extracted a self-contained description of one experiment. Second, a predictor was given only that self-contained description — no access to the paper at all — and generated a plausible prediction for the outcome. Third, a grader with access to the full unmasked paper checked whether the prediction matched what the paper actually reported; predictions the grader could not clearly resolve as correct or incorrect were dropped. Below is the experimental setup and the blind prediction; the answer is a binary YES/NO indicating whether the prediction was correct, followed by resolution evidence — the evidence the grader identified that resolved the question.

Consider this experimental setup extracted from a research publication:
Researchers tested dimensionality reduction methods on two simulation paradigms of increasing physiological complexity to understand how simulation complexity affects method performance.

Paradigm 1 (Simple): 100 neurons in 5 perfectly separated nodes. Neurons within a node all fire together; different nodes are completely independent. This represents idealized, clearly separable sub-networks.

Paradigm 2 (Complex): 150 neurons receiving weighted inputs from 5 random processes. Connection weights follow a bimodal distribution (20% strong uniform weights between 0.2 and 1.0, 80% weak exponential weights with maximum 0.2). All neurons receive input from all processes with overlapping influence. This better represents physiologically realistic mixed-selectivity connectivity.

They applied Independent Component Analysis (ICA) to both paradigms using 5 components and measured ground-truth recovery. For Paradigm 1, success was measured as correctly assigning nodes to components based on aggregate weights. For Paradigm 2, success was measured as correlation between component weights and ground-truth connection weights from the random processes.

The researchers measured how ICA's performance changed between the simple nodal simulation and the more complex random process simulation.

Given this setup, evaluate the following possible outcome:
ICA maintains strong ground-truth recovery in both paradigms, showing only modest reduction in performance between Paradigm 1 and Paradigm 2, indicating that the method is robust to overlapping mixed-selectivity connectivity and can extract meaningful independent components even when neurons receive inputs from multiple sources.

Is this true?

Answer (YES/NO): NO